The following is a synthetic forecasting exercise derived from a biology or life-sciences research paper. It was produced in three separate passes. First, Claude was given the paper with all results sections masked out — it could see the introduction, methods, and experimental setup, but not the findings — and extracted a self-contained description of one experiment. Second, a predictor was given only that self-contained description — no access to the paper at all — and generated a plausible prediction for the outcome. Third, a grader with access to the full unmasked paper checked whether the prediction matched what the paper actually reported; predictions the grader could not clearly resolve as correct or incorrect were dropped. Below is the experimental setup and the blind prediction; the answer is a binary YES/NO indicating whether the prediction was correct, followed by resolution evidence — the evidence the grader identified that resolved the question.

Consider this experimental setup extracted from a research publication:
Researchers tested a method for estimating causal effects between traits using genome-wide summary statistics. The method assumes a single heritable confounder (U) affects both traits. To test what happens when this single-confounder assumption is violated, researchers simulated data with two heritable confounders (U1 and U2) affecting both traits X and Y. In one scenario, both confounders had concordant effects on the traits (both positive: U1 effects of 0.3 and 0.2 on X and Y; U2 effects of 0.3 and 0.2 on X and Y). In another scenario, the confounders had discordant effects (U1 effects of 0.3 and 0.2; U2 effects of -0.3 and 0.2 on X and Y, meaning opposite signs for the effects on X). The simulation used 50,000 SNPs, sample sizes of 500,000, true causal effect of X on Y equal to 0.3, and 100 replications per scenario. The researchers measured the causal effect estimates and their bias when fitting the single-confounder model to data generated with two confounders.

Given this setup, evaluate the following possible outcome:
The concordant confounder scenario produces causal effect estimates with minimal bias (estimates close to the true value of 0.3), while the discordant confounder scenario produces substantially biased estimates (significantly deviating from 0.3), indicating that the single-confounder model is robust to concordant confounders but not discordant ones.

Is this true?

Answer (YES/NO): NO